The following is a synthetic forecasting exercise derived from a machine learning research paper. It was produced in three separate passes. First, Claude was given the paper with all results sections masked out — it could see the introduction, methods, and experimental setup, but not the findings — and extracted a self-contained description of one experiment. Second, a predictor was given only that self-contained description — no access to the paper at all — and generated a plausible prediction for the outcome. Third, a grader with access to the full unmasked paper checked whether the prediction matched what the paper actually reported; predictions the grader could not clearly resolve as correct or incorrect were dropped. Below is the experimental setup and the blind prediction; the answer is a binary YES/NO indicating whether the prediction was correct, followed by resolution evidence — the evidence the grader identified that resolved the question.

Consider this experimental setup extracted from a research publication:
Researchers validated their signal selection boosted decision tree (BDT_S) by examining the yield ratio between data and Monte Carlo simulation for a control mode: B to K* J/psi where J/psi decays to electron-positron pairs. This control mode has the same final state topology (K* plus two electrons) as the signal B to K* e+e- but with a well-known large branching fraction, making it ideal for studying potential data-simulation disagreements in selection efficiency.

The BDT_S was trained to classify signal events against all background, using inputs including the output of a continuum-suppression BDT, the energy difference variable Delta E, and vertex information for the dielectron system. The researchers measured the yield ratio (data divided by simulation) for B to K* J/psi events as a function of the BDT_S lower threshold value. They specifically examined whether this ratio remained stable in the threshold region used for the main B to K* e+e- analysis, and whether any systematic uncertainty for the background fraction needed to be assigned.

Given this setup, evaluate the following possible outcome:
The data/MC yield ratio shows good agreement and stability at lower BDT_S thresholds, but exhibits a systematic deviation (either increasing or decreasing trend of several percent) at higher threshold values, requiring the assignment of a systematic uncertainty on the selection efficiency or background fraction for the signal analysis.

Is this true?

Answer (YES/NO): NO